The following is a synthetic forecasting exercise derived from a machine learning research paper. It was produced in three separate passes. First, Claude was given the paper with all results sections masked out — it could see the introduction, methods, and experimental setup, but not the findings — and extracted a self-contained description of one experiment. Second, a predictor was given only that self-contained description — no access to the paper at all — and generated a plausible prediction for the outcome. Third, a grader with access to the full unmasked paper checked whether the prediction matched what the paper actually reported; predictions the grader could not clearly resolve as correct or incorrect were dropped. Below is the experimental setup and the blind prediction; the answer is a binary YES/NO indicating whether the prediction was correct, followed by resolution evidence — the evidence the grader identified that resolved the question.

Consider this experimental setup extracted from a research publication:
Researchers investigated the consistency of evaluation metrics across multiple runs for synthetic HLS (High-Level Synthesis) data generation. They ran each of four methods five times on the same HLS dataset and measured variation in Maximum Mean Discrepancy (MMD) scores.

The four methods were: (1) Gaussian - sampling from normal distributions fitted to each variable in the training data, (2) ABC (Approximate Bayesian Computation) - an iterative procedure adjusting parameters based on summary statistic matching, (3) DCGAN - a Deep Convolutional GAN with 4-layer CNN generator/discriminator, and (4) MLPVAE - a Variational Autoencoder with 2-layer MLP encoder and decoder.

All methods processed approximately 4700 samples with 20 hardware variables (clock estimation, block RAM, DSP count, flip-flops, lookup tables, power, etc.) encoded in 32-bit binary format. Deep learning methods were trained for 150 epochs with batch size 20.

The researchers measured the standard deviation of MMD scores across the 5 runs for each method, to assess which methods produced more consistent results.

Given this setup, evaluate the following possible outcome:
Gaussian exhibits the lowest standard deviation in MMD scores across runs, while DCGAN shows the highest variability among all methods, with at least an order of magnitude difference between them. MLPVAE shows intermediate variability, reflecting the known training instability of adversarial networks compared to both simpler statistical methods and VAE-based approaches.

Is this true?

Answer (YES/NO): NO